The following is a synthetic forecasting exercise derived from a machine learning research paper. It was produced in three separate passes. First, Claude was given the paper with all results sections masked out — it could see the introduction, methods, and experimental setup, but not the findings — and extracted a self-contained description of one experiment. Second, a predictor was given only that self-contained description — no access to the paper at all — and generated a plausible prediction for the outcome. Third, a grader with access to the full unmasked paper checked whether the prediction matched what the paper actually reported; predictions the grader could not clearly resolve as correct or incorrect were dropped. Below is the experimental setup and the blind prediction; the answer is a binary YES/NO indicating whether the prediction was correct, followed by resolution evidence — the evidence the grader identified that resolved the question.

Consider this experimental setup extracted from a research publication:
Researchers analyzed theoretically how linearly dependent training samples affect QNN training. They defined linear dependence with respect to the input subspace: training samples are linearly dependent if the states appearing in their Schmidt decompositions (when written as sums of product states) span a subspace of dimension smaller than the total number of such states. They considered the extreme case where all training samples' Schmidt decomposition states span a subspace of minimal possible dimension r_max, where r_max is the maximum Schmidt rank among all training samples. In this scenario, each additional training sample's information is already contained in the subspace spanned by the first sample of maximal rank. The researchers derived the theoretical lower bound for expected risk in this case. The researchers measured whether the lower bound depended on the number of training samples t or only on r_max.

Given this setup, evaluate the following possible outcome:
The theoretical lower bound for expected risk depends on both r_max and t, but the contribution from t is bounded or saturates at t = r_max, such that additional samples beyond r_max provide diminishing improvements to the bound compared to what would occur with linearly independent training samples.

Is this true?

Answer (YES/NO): NO